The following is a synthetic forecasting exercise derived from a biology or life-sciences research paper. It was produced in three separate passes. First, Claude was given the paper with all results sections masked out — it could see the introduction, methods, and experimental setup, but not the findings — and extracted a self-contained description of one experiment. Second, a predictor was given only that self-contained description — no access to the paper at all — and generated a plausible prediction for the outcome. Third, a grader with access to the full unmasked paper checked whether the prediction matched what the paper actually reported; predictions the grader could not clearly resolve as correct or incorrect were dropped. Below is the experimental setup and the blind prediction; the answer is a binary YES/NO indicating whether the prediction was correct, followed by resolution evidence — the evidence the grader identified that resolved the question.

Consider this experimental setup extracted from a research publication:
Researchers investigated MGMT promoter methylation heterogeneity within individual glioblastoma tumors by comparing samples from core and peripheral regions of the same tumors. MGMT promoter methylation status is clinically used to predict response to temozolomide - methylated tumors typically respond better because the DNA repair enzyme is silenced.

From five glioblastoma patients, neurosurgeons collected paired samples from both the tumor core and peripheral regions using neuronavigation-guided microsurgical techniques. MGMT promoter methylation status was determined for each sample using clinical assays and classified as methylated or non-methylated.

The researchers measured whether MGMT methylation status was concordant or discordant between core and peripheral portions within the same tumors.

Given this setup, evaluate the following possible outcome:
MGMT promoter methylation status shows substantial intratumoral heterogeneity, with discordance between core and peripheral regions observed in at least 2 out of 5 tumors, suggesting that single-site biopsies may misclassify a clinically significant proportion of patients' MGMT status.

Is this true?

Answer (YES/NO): YES